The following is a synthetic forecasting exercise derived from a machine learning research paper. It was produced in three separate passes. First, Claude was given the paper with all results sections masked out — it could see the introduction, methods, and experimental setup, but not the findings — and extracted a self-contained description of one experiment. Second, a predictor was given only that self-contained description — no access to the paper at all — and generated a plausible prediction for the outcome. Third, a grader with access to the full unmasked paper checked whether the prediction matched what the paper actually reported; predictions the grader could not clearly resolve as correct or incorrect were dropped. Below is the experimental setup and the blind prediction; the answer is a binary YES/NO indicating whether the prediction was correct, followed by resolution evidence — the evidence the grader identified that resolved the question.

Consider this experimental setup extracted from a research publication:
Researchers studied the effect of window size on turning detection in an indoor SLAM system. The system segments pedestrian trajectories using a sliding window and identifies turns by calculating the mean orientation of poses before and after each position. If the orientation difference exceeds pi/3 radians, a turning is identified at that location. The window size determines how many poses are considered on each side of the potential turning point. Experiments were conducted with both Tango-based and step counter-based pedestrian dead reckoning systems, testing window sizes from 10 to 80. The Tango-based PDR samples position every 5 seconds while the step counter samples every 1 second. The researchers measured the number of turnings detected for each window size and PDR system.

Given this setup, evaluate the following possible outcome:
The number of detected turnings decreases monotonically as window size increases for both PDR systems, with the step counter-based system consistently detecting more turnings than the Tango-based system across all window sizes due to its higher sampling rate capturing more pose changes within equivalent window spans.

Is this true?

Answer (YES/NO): NO